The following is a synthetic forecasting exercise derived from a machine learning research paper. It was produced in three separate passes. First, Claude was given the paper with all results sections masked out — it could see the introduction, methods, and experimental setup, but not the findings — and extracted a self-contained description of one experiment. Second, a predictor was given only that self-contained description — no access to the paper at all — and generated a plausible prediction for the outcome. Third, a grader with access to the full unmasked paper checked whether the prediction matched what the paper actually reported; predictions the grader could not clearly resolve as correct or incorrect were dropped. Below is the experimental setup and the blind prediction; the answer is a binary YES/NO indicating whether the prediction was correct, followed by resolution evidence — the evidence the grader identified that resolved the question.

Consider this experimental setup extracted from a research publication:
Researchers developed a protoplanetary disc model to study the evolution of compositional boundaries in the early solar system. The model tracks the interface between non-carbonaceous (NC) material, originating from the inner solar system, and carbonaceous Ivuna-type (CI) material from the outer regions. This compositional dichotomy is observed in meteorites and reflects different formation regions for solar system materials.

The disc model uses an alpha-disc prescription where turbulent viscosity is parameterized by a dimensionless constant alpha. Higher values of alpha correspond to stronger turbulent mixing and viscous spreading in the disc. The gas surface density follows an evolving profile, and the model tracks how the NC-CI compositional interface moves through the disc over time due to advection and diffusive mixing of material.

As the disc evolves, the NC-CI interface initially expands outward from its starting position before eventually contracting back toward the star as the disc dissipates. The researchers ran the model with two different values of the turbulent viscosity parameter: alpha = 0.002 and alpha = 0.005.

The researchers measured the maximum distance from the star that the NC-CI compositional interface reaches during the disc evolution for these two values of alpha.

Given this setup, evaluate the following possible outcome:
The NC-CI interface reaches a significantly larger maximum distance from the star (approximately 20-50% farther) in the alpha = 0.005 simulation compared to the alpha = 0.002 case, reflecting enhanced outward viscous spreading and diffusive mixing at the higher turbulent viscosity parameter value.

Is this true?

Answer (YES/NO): NO